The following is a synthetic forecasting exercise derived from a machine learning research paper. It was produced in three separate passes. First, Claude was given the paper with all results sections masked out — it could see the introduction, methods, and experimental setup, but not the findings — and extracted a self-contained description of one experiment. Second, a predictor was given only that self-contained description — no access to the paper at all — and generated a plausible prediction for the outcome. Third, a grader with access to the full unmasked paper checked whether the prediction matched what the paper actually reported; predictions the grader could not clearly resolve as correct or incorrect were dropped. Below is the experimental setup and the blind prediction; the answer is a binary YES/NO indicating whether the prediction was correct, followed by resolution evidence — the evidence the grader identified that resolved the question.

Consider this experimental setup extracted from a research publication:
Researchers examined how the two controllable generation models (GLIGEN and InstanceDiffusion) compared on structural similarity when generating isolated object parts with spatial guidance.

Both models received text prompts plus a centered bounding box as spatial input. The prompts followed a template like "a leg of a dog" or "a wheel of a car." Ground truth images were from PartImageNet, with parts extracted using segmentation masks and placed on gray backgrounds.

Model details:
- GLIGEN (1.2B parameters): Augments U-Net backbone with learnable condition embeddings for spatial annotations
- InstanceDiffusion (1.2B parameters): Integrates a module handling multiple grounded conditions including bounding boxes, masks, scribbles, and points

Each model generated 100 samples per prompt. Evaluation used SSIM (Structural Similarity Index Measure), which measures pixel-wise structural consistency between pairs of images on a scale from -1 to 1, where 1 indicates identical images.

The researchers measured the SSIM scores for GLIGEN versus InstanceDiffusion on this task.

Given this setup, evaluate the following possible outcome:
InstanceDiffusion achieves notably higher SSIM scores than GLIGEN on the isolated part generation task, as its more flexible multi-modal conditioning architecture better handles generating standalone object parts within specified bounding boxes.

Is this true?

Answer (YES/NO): NO